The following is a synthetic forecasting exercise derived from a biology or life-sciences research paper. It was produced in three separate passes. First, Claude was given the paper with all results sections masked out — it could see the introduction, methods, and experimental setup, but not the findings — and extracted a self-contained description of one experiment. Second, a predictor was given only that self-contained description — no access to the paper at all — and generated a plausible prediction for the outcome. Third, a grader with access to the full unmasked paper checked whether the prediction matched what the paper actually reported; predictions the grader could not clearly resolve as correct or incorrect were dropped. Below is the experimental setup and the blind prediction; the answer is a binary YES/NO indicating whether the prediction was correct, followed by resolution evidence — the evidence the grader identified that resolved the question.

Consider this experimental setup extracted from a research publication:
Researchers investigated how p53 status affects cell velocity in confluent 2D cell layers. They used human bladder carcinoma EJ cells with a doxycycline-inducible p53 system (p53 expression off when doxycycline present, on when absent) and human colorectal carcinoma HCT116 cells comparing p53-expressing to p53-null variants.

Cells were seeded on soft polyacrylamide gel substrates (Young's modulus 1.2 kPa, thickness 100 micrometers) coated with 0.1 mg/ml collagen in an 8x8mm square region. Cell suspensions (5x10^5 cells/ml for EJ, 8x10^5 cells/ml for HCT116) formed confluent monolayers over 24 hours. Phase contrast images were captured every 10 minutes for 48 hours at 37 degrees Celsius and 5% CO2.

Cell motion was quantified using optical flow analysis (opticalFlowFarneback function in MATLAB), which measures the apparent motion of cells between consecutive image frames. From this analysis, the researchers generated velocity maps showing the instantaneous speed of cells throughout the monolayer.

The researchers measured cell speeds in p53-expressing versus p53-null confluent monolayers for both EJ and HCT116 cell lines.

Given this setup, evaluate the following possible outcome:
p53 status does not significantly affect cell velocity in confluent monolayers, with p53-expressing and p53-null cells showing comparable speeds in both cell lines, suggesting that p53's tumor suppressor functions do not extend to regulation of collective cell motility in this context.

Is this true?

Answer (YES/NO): NO